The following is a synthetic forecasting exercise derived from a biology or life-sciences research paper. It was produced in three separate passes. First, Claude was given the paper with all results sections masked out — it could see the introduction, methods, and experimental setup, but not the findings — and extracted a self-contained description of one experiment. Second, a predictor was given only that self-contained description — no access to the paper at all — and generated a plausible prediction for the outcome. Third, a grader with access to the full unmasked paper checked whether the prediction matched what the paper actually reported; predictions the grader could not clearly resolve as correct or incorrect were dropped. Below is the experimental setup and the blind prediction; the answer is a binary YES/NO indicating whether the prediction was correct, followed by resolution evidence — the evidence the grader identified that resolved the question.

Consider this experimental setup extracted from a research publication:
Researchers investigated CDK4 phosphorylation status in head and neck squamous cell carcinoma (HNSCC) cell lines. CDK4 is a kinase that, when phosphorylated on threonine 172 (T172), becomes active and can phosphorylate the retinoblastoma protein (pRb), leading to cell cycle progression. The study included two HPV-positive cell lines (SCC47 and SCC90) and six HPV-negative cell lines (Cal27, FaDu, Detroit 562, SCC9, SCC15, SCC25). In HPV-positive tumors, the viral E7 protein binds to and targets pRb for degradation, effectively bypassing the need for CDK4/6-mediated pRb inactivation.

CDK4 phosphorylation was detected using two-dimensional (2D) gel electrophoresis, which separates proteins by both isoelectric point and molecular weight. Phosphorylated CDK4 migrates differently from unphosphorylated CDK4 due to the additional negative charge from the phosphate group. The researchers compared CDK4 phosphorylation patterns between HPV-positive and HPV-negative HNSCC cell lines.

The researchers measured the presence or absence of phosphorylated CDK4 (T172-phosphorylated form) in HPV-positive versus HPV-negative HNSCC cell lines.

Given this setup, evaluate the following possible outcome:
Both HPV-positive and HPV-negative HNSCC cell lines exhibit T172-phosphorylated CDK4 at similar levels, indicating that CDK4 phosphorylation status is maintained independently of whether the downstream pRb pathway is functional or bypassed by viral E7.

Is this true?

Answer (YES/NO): NO